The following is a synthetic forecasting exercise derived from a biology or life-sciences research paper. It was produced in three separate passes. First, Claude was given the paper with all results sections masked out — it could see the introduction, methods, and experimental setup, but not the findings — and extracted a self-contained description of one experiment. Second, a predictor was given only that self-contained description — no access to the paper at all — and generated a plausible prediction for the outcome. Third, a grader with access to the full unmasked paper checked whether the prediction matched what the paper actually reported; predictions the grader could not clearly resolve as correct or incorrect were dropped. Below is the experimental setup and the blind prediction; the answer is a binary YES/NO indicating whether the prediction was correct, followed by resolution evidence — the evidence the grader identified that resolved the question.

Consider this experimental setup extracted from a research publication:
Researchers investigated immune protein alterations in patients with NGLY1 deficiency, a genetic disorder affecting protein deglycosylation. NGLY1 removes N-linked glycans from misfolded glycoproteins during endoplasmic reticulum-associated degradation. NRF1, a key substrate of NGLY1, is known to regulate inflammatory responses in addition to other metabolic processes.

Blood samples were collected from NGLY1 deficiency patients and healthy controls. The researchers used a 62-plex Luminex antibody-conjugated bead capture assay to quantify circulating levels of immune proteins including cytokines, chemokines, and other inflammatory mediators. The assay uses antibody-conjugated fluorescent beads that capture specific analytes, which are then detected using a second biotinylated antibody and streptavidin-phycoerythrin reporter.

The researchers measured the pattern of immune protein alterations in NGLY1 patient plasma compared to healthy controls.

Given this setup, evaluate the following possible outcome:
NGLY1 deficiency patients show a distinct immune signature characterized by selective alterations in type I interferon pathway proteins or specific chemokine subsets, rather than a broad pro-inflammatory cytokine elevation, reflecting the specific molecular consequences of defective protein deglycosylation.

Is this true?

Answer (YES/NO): NO